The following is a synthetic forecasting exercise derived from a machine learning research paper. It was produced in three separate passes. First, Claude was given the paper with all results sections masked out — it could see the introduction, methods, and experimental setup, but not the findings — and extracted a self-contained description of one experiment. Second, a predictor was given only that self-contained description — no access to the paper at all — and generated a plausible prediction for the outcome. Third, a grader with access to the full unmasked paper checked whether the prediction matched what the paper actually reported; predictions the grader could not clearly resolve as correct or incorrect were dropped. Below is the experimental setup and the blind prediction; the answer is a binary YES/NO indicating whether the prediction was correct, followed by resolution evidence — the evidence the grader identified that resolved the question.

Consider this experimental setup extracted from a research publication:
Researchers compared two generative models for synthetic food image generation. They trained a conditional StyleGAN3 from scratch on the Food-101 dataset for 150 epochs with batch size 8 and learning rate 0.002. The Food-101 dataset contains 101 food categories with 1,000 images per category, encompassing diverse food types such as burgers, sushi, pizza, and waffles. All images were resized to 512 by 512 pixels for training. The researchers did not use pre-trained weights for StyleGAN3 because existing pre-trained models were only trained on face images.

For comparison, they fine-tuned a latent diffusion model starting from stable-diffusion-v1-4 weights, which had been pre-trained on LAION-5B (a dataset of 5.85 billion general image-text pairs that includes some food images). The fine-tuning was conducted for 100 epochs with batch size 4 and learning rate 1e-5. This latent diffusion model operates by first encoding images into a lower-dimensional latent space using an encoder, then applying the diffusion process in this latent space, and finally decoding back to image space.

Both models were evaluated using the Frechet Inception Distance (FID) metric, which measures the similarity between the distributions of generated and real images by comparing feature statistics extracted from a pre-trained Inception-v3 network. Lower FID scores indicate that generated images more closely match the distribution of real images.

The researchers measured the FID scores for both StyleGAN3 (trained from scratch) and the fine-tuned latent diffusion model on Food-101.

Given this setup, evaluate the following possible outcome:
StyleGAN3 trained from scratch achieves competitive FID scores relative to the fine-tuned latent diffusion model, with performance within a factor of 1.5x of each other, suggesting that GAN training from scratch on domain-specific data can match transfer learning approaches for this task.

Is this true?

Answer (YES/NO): NO